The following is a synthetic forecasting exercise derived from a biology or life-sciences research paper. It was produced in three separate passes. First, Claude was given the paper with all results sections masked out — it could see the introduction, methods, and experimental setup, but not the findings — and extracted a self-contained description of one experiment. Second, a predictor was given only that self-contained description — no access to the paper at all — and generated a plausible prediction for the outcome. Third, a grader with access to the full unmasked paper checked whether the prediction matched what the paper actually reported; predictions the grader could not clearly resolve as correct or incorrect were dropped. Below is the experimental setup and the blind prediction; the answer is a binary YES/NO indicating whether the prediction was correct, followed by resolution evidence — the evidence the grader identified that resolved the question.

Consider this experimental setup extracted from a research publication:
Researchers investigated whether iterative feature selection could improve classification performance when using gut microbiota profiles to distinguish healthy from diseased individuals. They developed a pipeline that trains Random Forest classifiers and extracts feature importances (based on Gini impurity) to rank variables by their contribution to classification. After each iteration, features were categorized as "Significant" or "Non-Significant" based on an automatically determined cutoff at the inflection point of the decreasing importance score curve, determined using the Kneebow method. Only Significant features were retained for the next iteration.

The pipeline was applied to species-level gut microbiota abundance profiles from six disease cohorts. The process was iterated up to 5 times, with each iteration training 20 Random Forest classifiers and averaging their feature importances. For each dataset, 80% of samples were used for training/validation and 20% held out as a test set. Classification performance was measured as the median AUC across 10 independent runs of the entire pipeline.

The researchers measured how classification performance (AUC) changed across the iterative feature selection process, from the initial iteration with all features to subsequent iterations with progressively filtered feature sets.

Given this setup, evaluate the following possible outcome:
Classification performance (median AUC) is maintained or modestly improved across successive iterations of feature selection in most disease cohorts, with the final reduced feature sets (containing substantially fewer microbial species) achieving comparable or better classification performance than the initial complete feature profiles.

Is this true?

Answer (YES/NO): NO